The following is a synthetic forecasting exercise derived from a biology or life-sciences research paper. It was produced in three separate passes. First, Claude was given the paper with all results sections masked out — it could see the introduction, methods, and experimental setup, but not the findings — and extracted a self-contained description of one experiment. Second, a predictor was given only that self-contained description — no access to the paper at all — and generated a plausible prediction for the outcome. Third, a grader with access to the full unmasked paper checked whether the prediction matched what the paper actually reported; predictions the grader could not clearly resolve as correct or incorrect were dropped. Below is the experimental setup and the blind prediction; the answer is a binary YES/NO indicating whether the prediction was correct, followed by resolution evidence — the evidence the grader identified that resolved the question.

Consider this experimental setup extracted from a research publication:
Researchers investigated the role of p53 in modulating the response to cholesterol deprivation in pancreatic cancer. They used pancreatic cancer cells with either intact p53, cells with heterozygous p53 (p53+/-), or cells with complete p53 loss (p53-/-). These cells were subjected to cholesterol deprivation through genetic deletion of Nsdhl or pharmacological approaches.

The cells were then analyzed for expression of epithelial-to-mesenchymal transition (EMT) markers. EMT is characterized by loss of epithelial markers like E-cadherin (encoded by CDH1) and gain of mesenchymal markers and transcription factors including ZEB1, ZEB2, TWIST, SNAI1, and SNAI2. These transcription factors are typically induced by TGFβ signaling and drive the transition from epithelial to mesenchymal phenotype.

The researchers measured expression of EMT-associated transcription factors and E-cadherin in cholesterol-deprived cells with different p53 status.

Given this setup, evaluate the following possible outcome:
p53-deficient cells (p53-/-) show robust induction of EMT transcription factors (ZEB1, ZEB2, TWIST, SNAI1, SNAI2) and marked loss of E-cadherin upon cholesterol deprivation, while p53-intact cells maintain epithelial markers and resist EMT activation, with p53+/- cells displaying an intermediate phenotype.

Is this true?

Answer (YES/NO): NO